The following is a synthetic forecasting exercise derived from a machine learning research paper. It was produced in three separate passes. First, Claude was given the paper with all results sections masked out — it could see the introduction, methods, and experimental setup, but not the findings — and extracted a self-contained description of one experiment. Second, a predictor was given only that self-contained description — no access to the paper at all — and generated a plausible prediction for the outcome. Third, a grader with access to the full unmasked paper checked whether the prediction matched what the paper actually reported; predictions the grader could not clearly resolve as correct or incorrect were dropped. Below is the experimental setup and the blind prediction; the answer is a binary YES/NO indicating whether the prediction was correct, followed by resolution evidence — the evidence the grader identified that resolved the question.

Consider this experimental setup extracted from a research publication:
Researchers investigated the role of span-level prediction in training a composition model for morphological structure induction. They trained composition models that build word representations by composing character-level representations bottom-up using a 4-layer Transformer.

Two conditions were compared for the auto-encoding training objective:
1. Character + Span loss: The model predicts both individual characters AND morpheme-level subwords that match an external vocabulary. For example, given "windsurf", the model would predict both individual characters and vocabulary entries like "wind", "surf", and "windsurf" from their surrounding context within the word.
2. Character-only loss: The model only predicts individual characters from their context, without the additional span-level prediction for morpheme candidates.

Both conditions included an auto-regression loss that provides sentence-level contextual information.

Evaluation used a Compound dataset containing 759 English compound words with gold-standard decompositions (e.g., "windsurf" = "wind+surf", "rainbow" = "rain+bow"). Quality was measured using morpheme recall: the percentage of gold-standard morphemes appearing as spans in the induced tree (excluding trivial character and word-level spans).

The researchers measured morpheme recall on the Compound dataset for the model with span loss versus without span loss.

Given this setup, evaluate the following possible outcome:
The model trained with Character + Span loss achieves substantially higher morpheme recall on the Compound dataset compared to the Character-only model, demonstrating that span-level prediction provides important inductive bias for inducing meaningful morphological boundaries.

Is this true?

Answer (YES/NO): YES